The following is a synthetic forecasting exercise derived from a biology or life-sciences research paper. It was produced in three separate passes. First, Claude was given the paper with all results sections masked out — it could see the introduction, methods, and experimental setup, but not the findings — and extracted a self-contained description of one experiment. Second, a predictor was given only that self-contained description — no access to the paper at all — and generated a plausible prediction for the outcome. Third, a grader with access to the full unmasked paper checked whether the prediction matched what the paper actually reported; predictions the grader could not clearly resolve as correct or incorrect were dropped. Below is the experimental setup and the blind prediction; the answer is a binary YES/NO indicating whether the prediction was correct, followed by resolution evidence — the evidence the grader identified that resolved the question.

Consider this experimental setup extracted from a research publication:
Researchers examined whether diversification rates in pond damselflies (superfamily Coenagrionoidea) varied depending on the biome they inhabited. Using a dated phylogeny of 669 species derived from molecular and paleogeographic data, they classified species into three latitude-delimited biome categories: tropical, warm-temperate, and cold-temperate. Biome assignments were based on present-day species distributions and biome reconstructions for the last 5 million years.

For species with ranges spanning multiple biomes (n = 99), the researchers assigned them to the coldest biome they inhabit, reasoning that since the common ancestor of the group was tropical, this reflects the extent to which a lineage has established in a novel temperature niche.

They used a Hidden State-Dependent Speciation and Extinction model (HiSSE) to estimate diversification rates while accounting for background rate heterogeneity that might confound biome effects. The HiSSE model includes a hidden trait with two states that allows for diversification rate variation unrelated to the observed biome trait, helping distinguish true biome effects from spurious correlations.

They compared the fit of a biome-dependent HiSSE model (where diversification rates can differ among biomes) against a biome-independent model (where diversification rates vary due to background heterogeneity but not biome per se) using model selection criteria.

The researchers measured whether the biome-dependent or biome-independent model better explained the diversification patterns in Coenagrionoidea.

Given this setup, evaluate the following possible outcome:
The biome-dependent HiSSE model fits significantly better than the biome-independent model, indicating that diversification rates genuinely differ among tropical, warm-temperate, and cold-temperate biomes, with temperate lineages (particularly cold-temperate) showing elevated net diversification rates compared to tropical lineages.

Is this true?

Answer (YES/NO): NO